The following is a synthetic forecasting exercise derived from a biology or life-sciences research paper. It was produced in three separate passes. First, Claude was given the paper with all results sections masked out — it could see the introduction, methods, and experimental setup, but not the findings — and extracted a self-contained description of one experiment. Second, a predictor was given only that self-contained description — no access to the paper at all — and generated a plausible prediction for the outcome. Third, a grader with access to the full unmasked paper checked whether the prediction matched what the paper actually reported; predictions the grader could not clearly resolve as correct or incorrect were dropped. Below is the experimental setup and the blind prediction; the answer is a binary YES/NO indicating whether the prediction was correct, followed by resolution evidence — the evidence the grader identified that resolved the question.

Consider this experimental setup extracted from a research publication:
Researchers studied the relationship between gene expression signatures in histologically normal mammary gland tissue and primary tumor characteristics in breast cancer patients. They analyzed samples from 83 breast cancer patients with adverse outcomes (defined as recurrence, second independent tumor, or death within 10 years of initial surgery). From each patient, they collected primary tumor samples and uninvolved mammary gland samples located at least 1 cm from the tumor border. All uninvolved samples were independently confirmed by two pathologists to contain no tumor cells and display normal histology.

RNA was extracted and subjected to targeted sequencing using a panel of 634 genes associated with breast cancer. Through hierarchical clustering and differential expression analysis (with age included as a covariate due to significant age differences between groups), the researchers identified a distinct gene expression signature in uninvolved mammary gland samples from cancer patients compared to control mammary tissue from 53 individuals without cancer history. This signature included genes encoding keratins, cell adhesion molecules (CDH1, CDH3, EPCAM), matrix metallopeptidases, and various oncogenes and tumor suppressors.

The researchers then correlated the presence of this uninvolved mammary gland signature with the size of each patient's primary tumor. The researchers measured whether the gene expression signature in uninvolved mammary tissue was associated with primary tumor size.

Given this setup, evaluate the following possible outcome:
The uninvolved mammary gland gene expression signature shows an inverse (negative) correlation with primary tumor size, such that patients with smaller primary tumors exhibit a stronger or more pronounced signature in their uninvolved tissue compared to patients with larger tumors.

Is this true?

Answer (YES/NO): YES